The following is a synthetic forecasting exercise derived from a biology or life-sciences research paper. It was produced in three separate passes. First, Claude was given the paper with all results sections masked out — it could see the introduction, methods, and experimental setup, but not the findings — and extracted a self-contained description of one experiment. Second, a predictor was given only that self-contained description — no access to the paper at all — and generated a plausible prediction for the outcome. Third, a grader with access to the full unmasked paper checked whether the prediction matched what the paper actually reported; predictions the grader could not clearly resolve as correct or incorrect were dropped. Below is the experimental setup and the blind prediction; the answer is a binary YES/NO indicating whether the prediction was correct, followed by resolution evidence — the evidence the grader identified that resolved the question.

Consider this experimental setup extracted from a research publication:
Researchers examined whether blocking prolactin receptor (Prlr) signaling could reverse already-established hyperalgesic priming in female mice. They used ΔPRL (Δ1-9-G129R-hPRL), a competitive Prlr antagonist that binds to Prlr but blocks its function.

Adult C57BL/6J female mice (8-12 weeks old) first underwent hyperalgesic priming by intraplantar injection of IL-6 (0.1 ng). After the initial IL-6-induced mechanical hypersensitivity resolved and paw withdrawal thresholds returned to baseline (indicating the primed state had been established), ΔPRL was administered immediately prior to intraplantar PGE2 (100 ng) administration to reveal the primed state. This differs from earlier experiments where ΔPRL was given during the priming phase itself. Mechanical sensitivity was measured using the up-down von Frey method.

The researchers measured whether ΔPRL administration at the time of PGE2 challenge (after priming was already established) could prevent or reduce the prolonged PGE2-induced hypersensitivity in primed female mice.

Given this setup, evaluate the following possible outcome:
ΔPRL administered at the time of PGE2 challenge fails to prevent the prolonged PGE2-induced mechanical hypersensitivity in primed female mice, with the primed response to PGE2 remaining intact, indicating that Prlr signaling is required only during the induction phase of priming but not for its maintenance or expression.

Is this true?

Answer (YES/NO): NO